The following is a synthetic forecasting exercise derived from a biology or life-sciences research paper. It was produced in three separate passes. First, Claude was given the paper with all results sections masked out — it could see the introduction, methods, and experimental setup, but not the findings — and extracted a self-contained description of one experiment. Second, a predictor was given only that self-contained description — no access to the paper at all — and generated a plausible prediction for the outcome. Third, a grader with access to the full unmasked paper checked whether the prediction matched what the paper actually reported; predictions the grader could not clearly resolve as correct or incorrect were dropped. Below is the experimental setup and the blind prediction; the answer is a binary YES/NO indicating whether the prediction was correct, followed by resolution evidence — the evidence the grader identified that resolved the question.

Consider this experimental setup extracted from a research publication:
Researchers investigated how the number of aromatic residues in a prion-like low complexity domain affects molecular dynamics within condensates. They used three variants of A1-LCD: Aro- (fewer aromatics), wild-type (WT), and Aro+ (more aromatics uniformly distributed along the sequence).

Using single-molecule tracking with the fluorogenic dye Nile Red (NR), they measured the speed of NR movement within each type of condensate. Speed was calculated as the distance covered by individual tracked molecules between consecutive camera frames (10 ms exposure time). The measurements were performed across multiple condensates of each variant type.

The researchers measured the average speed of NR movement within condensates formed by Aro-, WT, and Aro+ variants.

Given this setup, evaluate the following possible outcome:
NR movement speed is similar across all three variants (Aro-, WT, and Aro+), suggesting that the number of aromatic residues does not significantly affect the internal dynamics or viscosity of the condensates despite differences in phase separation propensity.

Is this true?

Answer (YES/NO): NO